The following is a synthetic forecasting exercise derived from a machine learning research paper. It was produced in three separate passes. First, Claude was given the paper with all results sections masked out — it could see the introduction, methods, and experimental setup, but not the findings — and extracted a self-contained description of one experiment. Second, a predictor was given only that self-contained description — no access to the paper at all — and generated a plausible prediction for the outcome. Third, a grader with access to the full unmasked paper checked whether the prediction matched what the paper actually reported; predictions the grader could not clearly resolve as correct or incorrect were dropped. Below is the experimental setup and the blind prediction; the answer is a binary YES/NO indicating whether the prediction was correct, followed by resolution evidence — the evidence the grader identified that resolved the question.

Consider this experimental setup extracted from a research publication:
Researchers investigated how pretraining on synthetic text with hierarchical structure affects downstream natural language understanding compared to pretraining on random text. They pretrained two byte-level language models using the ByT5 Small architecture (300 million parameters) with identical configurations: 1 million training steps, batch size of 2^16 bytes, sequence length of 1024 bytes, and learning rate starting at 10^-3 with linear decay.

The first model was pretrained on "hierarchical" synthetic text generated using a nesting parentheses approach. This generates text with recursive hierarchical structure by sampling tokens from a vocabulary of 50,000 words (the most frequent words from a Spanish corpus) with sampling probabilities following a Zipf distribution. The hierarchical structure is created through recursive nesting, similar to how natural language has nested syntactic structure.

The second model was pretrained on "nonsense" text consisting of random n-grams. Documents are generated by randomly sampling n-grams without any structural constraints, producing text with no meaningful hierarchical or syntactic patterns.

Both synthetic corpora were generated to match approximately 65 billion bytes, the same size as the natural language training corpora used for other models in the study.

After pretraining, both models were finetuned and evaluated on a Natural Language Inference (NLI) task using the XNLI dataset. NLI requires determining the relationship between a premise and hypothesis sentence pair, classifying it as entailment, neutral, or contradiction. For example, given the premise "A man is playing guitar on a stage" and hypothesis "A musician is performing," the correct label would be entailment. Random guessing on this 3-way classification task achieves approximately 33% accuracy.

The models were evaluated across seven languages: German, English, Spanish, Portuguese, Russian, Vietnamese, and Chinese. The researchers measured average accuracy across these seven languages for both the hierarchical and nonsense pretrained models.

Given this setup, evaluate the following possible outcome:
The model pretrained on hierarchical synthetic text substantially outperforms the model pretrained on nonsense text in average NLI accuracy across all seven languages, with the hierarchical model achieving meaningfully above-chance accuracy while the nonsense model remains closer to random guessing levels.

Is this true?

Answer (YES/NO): YES